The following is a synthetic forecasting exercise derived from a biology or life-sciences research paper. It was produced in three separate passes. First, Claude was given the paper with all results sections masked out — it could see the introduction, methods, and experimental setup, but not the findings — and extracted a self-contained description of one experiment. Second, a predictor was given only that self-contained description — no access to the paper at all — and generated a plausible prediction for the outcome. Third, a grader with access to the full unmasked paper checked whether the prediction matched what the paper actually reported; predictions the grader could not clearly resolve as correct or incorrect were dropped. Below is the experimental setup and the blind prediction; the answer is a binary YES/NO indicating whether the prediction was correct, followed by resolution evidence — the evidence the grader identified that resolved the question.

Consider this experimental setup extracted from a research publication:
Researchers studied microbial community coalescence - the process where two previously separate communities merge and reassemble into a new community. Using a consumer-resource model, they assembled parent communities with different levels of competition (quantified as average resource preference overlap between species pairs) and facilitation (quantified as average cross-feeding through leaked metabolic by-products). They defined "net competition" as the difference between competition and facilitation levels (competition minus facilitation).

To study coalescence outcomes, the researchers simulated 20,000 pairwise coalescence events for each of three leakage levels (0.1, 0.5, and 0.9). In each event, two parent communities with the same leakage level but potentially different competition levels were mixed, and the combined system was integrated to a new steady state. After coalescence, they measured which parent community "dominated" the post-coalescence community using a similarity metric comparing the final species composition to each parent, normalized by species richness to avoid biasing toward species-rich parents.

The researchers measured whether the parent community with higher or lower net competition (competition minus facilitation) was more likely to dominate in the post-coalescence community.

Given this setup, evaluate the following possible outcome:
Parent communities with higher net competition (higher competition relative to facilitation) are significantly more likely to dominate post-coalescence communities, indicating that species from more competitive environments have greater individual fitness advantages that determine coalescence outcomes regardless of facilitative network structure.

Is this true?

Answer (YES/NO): NO